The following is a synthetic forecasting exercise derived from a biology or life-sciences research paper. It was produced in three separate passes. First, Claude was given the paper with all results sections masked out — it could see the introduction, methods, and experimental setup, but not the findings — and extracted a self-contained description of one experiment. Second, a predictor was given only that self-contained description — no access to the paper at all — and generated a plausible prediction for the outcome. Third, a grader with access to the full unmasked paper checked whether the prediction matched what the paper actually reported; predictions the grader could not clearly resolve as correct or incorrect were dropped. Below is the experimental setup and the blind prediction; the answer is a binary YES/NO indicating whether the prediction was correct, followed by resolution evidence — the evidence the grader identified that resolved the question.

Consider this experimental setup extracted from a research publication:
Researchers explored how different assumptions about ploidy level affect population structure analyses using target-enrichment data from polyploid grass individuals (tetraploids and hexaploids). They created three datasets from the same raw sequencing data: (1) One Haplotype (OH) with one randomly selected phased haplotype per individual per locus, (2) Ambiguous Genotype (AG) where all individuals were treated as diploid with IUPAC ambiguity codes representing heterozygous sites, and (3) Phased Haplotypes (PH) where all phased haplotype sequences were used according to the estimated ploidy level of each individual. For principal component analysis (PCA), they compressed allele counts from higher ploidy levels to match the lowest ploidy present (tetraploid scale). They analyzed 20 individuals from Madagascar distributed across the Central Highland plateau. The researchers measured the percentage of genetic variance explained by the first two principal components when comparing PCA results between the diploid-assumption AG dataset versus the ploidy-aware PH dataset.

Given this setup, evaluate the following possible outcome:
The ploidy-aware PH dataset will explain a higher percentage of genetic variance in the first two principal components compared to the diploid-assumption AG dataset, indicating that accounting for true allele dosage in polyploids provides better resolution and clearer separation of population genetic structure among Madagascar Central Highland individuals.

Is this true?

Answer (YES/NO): NO